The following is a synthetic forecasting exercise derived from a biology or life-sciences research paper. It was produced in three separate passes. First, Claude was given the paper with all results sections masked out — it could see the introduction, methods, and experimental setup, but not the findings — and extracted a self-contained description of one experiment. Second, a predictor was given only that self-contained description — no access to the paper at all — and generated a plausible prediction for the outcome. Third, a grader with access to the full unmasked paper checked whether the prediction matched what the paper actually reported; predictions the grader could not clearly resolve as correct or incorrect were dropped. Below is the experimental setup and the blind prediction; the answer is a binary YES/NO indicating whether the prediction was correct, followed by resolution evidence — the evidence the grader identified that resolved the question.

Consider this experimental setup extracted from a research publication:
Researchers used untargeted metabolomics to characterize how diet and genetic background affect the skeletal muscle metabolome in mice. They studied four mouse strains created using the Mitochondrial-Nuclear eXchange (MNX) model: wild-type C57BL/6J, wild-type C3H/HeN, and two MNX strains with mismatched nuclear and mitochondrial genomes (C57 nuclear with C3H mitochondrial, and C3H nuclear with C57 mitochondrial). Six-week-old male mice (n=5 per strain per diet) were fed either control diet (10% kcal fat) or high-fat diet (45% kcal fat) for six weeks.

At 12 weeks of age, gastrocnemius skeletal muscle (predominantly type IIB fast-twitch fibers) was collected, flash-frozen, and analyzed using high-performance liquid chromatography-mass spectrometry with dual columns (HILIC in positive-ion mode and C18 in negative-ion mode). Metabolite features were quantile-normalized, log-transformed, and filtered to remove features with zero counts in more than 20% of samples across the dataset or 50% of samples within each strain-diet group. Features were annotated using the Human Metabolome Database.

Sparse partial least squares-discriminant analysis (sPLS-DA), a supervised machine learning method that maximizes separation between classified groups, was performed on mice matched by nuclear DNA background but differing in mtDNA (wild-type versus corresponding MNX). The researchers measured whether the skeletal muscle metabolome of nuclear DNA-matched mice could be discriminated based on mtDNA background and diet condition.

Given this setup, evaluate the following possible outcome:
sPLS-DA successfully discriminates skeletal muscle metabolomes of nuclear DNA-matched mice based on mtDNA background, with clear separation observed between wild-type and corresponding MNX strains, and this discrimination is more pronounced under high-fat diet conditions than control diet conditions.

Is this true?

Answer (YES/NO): NO